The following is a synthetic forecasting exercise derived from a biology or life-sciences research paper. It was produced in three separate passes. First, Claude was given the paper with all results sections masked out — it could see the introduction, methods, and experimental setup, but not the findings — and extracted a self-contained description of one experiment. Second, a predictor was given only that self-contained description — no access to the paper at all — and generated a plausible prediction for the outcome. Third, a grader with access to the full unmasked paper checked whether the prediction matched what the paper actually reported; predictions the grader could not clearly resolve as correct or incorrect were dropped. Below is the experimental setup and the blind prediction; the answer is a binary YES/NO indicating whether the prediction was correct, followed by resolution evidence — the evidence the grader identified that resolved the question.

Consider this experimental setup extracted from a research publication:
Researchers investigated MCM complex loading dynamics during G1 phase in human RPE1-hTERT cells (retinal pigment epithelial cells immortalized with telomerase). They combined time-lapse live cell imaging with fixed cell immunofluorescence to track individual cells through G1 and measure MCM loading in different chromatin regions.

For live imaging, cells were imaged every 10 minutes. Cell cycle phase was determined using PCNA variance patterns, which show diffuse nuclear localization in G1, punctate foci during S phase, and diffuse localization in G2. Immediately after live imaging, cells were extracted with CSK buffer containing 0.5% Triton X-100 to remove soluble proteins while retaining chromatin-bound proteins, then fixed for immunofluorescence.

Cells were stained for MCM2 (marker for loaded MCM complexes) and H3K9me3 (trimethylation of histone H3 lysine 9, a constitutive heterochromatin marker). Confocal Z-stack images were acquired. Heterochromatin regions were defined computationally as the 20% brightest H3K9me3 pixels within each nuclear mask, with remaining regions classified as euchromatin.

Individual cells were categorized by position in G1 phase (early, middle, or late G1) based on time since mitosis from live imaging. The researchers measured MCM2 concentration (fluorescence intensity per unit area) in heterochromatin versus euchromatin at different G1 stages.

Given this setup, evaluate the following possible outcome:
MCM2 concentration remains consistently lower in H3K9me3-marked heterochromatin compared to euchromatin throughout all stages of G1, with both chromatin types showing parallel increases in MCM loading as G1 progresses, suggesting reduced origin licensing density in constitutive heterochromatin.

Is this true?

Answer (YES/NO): NO